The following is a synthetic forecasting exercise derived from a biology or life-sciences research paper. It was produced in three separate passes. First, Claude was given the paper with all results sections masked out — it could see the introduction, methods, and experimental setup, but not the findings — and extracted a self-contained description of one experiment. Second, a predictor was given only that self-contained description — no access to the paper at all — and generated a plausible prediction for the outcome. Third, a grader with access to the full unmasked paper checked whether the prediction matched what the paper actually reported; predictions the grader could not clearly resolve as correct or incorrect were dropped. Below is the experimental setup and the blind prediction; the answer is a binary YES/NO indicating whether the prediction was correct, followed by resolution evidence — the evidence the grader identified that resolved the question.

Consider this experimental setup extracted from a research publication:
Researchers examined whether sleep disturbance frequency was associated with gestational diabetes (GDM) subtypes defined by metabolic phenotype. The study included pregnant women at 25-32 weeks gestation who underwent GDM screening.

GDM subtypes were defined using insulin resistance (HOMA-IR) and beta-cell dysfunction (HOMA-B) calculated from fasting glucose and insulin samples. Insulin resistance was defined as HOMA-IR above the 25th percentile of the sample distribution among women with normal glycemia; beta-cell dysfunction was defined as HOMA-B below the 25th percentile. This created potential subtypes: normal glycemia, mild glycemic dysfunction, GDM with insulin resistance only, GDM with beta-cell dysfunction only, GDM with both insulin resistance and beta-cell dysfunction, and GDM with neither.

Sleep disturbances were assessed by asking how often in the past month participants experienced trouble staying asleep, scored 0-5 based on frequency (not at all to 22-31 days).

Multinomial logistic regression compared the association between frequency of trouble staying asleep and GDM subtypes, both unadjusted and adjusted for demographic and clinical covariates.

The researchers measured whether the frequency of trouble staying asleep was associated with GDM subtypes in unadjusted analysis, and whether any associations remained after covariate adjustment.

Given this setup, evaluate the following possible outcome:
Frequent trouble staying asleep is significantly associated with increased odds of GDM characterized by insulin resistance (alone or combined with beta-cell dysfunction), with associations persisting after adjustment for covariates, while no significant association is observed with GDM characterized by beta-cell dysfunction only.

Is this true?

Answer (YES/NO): NO